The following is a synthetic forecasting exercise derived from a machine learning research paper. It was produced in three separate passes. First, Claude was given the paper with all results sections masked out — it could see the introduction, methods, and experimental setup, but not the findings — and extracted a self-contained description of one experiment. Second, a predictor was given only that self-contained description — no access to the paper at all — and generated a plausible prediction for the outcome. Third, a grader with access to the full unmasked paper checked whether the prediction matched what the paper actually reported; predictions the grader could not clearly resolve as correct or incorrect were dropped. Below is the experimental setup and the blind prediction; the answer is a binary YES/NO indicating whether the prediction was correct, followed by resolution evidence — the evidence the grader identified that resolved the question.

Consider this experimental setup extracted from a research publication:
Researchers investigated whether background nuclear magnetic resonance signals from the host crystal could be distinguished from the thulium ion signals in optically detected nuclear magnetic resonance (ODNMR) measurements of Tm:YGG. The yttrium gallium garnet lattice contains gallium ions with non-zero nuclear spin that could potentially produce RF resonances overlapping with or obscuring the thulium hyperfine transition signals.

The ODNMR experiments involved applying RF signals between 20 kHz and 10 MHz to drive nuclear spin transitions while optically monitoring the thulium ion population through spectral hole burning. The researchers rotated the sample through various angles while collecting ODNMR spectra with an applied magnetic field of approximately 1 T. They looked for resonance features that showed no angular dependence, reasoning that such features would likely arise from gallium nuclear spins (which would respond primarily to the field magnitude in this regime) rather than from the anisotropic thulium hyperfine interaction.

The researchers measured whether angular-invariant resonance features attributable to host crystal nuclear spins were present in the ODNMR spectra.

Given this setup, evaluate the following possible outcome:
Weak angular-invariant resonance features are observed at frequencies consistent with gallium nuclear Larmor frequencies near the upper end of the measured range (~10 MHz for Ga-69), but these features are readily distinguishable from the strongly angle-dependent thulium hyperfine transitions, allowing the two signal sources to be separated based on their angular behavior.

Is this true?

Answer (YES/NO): NO